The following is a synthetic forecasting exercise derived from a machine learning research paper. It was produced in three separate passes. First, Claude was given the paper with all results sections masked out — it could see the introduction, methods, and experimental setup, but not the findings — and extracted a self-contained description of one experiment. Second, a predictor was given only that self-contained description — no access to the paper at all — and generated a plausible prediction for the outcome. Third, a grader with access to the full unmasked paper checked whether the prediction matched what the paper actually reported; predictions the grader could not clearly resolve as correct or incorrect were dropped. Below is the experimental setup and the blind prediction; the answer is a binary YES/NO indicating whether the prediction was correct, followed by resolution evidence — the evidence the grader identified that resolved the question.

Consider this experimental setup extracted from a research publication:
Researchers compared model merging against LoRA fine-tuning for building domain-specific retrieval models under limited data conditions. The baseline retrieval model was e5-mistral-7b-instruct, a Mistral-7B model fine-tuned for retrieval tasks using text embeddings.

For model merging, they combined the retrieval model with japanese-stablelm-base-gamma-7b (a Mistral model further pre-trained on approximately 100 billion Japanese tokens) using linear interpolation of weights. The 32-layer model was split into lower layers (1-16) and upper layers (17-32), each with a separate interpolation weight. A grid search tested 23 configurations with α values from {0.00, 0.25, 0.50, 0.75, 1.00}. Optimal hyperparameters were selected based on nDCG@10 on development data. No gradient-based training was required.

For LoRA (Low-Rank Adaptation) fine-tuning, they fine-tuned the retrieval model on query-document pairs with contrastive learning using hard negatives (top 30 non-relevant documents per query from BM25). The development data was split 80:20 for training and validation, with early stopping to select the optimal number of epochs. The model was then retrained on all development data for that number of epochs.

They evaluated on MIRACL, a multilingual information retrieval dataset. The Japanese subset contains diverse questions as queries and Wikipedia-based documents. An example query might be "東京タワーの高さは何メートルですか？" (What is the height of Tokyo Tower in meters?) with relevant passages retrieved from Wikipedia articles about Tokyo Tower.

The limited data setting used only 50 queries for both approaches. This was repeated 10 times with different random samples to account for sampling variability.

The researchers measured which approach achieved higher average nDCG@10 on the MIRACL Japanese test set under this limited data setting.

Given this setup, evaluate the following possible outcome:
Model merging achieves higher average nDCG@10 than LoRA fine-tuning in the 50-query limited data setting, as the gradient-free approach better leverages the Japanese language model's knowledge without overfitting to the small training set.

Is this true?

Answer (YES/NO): YES